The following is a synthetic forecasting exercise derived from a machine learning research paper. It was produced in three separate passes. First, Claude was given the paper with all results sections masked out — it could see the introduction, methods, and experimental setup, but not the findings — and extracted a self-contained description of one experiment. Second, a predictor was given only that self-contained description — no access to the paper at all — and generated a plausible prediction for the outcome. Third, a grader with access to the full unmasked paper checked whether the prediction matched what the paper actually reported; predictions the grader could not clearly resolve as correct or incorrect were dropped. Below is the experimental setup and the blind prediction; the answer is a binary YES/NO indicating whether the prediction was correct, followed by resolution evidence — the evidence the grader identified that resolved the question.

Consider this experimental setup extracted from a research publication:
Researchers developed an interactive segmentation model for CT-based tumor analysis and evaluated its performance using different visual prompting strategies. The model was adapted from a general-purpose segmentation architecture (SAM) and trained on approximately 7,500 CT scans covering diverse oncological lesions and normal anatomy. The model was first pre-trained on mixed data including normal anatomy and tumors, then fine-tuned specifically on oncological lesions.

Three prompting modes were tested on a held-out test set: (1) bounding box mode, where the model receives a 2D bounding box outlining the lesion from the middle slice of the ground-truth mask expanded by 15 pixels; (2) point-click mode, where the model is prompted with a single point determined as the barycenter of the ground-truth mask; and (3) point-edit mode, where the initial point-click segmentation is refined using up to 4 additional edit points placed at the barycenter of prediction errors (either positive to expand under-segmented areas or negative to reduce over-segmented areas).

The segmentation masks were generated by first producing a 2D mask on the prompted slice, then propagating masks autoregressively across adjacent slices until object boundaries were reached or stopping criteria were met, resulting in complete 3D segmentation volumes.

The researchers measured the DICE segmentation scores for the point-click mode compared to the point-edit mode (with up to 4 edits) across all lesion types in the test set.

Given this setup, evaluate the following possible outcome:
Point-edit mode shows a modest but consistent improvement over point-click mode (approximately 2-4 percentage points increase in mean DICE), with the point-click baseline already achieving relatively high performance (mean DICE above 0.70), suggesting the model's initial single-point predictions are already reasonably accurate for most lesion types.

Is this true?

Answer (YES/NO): NO